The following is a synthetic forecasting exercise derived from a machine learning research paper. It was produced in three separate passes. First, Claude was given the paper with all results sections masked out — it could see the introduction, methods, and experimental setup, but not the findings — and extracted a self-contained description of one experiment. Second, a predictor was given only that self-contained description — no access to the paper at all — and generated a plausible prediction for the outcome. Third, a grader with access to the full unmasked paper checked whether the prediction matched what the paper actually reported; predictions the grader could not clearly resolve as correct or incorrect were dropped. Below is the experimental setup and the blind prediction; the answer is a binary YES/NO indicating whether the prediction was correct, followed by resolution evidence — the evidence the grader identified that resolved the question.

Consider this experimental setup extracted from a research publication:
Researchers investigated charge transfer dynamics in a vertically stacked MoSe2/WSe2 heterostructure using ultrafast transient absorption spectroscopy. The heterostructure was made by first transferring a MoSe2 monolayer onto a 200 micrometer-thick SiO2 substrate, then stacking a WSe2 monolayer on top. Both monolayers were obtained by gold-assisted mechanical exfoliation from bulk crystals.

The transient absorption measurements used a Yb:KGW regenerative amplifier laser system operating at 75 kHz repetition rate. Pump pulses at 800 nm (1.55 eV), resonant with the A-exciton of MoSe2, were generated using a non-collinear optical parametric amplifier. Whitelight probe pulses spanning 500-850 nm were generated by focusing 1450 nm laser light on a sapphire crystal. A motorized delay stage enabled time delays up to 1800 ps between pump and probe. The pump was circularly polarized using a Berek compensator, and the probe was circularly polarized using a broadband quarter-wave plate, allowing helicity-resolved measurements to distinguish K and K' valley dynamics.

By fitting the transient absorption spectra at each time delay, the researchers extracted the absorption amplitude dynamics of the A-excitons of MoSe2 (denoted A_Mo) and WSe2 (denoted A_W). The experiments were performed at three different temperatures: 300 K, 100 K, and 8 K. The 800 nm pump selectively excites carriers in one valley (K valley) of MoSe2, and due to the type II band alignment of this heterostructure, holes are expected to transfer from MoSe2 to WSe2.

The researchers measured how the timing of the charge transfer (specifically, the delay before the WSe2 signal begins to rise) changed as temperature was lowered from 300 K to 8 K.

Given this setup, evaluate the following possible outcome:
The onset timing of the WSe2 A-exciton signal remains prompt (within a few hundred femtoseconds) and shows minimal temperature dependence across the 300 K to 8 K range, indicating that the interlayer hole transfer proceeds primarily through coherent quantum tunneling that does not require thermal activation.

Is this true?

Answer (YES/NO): NO